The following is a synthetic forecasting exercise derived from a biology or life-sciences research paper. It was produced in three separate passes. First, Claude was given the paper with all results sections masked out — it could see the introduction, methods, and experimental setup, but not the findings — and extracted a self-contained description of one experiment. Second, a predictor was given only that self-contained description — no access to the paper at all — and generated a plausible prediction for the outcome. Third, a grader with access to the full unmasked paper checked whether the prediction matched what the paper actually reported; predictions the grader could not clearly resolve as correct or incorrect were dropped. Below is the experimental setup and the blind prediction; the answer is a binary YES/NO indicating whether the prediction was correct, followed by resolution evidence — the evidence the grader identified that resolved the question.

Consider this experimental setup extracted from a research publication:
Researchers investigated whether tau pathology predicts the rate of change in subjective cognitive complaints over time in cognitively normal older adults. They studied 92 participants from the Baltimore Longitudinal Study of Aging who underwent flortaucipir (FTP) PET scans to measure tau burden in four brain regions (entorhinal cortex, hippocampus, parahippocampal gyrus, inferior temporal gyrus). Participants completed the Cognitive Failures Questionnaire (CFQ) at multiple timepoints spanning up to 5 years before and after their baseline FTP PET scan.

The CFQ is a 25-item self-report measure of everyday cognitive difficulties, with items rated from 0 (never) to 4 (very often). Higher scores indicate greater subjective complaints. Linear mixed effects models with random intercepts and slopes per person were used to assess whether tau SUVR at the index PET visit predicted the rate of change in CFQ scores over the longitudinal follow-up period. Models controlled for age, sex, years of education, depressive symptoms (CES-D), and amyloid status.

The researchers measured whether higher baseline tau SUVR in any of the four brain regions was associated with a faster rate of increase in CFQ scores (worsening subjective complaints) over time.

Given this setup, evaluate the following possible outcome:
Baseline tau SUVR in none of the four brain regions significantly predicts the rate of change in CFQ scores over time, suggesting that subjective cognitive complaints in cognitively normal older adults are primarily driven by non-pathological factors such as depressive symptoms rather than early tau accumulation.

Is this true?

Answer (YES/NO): NO